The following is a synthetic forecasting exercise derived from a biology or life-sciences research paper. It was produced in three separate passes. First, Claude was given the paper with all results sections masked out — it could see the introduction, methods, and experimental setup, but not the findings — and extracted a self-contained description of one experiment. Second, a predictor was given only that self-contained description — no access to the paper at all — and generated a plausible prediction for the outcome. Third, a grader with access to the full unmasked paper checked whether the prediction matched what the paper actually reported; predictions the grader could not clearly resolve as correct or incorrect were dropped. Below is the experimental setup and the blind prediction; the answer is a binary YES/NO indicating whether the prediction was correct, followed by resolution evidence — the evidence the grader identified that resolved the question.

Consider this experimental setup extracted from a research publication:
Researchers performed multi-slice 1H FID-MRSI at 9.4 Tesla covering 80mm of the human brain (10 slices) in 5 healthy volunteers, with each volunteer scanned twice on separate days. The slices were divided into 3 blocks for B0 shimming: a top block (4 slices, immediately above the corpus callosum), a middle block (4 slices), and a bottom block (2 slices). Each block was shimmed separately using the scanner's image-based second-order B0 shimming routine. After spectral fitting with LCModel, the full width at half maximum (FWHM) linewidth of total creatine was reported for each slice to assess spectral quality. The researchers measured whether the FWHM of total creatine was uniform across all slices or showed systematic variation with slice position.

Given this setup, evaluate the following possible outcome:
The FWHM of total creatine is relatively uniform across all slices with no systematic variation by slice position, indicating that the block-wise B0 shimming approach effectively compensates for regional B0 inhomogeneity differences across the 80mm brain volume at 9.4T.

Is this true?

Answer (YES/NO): NO